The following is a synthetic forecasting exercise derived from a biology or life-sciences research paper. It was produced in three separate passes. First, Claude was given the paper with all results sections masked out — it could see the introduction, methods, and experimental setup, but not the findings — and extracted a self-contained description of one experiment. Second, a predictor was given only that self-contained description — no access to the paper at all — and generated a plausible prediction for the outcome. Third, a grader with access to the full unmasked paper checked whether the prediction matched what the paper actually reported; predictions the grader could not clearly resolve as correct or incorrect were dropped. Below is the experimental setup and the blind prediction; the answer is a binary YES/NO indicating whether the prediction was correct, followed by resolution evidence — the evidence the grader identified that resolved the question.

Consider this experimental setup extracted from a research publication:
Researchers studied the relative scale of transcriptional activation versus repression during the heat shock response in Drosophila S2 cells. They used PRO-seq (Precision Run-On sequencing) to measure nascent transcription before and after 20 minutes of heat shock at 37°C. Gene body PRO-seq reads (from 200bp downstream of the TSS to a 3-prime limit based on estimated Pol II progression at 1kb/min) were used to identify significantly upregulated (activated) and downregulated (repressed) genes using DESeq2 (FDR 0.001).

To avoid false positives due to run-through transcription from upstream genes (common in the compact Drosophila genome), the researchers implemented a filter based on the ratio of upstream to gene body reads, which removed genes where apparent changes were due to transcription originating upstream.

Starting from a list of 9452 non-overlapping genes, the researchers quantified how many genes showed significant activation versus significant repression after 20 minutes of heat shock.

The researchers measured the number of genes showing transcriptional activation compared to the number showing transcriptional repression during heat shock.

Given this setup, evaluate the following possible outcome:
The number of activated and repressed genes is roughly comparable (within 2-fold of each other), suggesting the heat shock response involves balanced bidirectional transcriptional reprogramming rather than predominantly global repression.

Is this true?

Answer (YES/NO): NO